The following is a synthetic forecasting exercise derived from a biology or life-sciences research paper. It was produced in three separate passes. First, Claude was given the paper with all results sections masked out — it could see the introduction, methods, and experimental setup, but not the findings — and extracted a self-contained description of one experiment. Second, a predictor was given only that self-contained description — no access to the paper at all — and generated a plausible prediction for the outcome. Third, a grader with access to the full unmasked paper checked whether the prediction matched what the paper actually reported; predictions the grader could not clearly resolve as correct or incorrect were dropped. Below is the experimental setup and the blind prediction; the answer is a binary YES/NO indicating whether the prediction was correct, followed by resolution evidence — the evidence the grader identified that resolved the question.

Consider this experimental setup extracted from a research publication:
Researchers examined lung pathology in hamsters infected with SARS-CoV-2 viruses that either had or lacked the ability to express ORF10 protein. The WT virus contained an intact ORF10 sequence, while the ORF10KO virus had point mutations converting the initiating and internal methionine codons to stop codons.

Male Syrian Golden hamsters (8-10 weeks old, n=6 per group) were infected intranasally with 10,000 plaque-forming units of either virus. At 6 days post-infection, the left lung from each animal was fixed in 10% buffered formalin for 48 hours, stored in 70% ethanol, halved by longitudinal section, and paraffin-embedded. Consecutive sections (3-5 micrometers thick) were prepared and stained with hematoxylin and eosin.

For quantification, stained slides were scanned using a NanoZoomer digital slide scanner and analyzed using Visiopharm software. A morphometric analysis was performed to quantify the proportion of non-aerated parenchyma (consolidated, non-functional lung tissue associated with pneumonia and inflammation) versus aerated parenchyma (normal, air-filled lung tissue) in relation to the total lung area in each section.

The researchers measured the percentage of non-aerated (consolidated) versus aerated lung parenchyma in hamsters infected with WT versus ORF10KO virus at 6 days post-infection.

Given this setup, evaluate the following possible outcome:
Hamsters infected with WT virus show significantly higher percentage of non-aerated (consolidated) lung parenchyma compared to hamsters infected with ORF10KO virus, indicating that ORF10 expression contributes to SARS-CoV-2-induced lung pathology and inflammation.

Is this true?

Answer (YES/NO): YES